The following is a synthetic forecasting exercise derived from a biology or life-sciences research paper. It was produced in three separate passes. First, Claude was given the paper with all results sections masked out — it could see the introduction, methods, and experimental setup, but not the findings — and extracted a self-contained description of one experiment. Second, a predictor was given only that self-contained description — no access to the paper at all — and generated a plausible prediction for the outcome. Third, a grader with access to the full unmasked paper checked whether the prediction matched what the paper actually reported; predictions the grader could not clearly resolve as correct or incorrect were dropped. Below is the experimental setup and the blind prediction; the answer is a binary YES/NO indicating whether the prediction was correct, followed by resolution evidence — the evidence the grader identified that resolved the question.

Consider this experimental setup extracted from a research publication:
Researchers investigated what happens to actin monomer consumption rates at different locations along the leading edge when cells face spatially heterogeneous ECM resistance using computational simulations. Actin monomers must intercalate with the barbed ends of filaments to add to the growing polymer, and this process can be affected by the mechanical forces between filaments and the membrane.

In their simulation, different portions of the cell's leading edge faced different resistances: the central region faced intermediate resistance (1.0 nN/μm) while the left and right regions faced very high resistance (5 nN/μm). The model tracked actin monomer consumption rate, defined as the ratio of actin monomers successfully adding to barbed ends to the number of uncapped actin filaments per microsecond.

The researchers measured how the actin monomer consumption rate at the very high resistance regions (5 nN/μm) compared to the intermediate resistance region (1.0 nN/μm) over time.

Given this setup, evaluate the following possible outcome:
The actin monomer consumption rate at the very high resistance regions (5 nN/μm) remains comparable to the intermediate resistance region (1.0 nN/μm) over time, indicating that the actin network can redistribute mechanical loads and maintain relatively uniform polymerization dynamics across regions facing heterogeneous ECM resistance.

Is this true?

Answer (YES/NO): NO